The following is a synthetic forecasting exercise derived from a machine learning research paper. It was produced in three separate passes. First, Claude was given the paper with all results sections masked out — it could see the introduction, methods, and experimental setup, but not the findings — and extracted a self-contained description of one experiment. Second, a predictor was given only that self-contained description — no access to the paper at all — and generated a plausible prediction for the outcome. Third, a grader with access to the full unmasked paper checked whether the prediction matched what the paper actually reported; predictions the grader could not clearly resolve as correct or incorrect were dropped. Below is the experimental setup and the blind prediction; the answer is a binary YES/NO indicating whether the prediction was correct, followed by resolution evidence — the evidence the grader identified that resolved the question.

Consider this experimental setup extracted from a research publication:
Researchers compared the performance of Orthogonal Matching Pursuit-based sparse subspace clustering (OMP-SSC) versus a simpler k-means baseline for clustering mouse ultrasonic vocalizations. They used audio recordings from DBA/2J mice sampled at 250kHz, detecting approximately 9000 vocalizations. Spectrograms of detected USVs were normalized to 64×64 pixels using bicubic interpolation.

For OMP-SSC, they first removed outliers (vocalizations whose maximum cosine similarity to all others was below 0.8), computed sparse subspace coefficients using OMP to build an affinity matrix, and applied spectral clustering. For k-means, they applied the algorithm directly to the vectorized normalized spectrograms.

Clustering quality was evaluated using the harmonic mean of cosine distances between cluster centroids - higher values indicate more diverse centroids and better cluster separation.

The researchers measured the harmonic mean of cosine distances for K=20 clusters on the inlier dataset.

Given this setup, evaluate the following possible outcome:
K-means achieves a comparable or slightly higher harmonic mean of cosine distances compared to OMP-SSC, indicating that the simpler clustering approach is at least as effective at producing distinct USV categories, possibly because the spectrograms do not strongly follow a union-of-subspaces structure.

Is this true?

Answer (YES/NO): YES